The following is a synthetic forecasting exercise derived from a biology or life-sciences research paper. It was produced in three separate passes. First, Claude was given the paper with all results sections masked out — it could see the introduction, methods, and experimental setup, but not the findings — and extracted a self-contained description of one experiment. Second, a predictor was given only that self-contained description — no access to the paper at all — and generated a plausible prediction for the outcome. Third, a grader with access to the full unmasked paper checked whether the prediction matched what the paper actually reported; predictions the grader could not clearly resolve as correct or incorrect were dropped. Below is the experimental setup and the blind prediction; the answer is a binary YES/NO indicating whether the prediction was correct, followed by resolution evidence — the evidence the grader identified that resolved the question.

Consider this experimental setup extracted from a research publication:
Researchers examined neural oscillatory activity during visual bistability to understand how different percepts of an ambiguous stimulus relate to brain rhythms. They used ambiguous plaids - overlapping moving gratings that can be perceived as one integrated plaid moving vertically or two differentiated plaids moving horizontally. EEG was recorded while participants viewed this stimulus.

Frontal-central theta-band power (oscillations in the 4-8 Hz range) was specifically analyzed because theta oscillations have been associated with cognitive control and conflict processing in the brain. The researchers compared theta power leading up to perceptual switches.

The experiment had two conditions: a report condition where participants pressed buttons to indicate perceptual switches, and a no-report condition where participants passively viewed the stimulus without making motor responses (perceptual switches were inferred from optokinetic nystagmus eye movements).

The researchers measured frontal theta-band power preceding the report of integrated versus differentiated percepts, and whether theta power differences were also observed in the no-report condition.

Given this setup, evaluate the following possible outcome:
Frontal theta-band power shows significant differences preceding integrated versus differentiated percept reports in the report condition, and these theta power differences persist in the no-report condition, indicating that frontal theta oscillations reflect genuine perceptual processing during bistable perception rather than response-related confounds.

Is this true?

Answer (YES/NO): NO